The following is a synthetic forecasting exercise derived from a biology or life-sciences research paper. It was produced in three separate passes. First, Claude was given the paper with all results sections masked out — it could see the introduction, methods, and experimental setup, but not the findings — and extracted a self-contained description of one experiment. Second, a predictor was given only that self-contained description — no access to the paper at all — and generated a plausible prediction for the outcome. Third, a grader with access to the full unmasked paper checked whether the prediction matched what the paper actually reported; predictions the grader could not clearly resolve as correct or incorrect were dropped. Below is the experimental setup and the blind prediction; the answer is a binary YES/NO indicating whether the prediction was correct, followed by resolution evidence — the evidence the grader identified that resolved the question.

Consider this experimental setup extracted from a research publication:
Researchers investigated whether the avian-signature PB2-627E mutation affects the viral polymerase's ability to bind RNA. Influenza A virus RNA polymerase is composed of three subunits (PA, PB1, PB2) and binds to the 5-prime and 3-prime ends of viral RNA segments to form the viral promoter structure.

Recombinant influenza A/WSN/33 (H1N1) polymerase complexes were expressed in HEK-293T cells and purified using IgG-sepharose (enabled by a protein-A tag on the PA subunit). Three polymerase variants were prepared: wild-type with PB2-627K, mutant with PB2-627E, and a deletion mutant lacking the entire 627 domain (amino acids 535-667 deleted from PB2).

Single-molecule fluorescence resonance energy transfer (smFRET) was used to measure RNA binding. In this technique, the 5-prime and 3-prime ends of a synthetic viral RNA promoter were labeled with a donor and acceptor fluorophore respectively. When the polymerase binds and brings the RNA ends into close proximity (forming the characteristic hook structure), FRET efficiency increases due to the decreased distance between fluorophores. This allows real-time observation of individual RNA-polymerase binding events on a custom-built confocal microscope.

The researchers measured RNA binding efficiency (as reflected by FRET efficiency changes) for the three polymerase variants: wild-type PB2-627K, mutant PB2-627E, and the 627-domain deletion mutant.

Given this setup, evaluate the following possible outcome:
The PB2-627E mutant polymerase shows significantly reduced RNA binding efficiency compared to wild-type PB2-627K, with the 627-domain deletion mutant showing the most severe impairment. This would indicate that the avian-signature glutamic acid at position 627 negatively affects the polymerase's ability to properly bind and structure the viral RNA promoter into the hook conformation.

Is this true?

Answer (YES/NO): NO